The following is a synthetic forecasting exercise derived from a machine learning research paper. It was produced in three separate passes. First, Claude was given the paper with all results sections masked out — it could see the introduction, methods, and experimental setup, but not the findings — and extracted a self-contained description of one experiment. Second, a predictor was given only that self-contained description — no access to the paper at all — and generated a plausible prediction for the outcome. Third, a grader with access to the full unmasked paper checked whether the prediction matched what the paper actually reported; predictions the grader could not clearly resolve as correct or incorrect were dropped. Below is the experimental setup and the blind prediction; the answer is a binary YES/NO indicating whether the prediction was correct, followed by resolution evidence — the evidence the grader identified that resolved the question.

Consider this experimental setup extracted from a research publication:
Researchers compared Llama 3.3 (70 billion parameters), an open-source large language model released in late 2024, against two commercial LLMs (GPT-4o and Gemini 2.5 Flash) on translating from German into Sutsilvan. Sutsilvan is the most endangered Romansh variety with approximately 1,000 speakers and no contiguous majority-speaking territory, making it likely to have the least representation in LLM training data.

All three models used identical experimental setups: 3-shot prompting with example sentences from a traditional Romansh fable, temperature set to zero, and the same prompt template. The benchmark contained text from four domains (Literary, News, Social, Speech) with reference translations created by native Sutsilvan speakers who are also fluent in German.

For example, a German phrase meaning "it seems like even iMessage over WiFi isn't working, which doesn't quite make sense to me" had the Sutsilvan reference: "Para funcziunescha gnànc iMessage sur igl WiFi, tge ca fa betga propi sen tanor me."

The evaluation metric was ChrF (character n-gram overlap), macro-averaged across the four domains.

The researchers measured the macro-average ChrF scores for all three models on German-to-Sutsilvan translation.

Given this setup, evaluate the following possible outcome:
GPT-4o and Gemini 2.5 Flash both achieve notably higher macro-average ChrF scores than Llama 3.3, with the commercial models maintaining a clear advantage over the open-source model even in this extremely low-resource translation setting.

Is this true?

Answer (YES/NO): YES